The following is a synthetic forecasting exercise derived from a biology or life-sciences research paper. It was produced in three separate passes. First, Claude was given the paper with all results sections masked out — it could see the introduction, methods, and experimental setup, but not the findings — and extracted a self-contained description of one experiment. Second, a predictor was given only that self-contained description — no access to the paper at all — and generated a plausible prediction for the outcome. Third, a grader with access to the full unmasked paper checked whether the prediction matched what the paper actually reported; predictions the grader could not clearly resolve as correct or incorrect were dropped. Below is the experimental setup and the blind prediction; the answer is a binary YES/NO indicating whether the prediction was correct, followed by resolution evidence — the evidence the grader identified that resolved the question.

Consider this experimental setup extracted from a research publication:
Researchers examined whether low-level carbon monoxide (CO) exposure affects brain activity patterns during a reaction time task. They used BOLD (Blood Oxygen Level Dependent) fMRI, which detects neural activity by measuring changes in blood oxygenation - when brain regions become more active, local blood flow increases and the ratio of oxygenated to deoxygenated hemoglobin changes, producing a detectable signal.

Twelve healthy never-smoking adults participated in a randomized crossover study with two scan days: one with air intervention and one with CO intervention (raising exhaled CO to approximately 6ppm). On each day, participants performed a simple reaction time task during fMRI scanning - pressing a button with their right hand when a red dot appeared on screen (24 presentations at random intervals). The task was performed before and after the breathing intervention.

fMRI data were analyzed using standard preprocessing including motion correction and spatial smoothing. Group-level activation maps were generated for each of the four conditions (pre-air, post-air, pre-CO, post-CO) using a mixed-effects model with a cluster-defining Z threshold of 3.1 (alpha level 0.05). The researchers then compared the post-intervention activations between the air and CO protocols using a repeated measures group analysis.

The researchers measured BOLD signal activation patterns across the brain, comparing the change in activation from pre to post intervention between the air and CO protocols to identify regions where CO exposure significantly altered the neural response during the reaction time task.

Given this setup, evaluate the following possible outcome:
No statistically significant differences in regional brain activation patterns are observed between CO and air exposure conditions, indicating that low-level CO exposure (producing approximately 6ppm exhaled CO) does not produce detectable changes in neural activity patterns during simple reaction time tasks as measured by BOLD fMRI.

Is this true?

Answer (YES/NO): NO